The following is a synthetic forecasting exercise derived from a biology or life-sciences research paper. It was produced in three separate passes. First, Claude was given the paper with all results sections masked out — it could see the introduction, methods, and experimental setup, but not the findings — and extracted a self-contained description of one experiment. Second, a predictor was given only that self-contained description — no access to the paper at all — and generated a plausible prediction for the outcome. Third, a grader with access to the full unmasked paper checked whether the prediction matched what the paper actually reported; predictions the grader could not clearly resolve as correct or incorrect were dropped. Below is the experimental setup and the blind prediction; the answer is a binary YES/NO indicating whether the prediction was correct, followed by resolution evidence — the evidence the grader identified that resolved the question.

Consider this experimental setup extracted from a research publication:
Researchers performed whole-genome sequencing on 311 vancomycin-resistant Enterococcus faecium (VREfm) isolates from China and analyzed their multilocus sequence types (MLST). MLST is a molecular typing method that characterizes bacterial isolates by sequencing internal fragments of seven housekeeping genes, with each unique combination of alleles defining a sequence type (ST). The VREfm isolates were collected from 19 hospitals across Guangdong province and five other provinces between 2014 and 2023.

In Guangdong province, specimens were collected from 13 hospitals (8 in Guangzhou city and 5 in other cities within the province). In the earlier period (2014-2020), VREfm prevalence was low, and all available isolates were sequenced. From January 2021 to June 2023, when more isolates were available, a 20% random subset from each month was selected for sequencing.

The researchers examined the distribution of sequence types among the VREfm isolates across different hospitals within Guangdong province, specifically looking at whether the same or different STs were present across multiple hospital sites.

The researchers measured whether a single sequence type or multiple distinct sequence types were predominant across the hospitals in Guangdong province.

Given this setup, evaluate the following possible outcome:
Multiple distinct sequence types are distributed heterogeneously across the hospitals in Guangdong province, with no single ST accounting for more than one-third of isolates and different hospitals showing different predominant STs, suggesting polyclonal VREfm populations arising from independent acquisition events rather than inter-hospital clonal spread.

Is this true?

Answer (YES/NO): NO